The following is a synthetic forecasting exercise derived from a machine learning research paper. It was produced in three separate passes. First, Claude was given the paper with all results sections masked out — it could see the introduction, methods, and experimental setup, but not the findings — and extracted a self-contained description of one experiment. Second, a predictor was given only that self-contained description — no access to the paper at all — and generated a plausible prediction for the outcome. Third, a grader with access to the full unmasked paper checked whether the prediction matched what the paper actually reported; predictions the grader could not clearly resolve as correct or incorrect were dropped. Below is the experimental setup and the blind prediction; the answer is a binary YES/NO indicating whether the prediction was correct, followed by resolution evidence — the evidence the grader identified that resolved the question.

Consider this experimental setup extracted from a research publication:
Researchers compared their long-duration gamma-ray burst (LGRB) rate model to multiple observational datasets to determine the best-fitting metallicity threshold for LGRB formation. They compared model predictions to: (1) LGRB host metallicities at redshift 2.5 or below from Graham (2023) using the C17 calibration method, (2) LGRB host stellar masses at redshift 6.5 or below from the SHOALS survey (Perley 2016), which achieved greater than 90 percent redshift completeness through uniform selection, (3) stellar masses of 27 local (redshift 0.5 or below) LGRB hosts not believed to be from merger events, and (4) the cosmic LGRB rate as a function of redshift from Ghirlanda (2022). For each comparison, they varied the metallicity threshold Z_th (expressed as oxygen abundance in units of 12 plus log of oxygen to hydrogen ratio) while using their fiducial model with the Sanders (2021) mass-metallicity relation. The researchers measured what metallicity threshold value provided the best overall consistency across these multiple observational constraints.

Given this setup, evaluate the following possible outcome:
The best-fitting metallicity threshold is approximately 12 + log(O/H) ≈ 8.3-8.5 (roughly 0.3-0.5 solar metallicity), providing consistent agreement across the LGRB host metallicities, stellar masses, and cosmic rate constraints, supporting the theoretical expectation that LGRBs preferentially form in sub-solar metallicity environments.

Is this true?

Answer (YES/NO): NO